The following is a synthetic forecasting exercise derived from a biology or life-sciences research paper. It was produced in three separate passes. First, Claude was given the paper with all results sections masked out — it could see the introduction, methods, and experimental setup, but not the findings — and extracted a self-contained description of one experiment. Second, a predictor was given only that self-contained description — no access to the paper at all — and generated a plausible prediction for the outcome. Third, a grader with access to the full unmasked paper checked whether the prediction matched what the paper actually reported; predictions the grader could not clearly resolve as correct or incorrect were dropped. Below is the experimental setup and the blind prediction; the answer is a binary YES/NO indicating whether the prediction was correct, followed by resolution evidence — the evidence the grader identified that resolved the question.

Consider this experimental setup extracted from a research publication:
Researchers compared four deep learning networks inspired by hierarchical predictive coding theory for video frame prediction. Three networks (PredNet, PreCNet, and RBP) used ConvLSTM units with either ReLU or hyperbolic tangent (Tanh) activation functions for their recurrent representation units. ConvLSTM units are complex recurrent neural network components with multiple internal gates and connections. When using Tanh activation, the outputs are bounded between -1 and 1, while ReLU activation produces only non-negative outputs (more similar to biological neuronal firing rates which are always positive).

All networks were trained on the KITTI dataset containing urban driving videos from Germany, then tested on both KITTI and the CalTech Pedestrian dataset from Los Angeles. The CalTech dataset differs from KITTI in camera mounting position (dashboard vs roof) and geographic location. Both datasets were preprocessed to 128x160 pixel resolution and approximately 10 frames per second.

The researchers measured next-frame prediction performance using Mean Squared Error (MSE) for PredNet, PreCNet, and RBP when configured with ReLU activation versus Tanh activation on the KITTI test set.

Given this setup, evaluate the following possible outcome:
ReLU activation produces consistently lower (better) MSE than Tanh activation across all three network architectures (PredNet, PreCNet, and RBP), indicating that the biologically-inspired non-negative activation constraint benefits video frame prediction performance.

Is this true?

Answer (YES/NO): NO